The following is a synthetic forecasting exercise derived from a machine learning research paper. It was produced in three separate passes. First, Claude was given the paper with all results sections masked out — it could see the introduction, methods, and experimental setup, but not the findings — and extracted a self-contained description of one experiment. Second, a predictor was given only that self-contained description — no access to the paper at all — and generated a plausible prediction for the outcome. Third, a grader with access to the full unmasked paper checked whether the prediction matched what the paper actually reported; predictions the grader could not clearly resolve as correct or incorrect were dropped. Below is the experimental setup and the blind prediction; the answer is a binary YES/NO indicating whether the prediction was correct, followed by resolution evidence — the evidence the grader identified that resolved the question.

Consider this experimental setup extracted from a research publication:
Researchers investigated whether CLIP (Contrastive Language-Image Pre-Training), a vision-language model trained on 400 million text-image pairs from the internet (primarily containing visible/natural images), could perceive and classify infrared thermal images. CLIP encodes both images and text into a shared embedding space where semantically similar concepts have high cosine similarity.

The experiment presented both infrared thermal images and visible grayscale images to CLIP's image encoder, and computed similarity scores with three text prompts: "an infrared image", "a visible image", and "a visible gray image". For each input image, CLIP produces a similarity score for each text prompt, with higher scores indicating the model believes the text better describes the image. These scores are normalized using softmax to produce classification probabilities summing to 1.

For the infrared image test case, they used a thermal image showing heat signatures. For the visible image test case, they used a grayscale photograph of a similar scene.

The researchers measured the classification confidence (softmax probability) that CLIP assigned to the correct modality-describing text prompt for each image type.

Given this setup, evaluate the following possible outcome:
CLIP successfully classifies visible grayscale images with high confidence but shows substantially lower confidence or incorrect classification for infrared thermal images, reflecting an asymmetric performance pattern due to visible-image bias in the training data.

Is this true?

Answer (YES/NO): NO